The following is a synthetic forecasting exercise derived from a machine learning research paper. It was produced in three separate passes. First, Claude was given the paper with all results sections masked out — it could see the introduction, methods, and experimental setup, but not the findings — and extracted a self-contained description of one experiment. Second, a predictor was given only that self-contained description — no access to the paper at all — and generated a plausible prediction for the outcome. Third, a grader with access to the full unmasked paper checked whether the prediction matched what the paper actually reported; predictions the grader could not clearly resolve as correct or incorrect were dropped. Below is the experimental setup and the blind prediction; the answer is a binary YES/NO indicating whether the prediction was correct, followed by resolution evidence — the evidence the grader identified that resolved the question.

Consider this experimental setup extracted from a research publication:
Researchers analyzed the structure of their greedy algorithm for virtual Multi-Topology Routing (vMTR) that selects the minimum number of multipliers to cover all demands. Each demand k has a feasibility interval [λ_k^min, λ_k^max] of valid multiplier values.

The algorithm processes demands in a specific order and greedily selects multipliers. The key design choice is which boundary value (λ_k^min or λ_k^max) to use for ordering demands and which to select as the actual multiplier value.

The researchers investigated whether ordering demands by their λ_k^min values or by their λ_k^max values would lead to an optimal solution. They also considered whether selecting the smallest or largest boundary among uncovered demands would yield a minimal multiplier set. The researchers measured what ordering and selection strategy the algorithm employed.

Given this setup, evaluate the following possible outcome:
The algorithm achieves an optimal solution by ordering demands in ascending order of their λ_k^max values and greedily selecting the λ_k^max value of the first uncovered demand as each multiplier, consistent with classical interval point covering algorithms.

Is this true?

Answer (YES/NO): YES